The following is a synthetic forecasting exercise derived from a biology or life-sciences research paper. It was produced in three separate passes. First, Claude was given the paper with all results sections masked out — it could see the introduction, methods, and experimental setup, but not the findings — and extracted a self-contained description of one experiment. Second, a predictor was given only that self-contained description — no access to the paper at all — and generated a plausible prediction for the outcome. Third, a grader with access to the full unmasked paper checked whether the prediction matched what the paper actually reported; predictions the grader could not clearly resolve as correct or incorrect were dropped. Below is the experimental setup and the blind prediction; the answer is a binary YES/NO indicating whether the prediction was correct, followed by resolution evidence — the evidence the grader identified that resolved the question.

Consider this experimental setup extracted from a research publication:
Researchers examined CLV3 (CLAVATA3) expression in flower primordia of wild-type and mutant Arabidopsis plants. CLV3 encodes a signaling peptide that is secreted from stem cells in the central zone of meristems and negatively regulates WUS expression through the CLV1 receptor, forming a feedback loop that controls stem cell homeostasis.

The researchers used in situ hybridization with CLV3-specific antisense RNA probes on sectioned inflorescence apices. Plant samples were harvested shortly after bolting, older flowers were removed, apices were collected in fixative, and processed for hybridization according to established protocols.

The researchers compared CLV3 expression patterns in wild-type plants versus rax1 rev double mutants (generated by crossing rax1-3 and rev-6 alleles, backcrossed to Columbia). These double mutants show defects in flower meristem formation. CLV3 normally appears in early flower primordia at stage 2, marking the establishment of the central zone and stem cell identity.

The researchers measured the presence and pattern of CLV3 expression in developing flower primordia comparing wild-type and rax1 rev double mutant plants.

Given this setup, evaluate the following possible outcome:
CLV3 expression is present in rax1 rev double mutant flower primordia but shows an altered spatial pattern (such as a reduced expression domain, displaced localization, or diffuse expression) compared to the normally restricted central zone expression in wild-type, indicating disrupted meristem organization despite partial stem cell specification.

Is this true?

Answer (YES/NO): NO